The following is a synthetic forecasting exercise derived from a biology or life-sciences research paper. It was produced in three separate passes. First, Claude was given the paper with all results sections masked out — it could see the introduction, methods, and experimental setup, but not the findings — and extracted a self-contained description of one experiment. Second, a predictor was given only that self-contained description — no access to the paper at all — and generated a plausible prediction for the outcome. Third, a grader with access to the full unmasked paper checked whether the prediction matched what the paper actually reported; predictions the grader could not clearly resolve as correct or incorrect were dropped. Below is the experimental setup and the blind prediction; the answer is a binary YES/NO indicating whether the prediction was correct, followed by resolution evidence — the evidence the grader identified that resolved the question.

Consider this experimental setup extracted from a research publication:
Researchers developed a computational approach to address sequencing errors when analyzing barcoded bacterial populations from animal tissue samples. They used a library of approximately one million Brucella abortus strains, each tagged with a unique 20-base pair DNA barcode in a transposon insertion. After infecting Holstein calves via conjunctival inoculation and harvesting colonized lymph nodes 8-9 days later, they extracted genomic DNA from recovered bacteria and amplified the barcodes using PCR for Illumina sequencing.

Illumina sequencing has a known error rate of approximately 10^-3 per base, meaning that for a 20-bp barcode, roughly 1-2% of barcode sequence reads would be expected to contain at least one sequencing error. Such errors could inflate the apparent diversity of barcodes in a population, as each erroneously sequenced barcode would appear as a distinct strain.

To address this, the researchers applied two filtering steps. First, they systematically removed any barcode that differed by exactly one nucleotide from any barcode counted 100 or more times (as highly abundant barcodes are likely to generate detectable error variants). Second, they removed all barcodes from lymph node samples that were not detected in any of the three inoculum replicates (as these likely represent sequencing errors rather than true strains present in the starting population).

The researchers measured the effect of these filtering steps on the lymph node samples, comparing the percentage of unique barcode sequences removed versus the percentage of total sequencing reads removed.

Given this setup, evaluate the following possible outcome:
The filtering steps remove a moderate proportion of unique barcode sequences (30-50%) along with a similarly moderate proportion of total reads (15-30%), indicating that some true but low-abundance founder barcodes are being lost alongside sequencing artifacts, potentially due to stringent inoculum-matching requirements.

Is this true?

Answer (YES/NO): NO